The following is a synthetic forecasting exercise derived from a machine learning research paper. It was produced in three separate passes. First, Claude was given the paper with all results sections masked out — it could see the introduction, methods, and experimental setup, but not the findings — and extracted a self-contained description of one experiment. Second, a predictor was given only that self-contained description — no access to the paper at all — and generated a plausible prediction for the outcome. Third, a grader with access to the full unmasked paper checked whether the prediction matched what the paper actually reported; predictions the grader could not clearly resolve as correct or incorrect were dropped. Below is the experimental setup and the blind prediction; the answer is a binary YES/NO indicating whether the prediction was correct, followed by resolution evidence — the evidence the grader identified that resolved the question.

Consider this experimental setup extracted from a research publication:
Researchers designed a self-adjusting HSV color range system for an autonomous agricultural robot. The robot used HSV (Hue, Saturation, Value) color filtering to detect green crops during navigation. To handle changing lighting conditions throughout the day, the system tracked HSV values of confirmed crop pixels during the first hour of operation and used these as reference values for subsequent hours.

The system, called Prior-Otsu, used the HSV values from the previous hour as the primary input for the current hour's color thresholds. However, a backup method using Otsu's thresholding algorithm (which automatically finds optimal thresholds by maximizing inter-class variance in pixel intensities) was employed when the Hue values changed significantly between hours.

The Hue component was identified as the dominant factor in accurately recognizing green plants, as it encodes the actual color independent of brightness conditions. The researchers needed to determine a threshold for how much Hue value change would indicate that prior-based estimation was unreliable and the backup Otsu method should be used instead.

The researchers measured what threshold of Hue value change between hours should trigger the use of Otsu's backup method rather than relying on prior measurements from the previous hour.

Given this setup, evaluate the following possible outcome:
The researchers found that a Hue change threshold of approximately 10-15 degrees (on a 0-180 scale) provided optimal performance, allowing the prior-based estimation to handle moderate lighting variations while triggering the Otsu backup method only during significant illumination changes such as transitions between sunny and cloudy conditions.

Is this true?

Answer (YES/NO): NO